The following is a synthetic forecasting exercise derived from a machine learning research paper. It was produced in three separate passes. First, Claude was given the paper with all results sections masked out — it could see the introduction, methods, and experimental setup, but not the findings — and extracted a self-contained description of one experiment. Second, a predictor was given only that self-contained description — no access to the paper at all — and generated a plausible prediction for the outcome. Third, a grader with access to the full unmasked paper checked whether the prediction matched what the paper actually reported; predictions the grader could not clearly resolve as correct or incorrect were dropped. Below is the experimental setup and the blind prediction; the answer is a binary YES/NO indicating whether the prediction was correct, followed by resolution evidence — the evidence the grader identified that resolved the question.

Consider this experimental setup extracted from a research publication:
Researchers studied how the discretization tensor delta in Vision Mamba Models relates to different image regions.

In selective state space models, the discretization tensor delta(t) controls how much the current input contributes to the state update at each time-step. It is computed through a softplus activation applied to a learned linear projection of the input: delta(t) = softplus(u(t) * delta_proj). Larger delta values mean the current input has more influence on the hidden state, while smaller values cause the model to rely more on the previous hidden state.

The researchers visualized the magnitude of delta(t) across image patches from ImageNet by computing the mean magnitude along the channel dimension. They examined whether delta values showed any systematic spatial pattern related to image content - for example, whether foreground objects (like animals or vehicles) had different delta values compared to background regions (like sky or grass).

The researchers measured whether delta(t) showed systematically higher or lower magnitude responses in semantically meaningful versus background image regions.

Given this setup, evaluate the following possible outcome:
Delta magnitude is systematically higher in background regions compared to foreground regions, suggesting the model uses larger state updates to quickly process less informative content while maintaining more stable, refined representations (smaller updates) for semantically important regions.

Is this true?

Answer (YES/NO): NO